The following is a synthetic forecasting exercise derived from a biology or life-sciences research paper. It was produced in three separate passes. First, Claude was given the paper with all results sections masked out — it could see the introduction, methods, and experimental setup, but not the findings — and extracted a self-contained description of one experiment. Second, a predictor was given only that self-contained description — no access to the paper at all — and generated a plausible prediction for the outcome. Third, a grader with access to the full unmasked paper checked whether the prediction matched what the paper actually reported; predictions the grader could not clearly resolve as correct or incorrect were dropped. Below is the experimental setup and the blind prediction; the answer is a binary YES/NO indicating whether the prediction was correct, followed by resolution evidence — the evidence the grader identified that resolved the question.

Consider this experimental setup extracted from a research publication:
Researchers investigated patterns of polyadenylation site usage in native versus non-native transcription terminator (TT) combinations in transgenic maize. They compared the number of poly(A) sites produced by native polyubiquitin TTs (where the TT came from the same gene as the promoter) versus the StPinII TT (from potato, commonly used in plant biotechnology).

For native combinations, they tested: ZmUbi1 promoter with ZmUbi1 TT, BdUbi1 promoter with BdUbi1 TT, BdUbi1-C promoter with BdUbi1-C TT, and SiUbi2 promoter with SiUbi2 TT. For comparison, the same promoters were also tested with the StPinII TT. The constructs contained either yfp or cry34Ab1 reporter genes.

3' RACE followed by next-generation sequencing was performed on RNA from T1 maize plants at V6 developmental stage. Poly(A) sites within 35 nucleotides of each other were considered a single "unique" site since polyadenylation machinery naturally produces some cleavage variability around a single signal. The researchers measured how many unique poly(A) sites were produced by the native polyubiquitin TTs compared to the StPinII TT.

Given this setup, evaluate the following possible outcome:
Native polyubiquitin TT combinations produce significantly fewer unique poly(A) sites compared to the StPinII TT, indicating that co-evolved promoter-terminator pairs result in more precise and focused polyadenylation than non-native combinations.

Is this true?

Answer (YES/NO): NO